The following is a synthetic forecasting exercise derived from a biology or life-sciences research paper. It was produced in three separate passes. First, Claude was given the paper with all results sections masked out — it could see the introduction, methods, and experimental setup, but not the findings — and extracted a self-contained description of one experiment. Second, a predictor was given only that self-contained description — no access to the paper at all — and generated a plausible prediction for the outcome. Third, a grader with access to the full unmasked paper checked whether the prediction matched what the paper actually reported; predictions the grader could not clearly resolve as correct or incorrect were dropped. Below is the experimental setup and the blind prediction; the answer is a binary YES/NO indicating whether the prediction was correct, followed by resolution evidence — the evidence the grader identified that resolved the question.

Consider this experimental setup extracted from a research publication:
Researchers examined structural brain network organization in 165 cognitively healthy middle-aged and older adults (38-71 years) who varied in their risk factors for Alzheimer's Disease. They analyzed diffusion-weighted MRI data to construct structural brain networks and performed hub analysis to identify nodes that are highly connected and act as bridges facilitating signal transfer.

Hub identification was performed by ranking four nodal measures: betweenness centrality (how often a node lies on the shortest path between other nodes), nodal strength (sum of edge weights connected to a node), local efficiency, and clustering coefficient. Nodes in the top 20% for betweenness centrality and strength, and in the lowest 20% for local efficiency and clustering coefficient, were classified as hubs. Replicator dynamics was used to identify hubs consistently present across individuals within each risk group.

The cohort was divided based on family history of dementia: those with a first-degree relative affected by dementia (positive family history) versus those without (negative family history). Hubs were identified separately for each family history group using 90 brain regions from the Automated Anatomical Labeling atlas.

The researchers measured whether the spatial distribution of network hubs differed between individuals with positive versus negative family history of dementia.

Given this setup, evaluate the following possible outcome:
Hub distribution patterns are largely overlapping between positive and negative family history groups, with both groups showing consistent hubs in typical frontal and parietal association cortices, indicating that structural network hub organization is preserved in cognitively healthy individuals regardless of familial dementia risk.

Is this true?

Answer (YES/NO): NO